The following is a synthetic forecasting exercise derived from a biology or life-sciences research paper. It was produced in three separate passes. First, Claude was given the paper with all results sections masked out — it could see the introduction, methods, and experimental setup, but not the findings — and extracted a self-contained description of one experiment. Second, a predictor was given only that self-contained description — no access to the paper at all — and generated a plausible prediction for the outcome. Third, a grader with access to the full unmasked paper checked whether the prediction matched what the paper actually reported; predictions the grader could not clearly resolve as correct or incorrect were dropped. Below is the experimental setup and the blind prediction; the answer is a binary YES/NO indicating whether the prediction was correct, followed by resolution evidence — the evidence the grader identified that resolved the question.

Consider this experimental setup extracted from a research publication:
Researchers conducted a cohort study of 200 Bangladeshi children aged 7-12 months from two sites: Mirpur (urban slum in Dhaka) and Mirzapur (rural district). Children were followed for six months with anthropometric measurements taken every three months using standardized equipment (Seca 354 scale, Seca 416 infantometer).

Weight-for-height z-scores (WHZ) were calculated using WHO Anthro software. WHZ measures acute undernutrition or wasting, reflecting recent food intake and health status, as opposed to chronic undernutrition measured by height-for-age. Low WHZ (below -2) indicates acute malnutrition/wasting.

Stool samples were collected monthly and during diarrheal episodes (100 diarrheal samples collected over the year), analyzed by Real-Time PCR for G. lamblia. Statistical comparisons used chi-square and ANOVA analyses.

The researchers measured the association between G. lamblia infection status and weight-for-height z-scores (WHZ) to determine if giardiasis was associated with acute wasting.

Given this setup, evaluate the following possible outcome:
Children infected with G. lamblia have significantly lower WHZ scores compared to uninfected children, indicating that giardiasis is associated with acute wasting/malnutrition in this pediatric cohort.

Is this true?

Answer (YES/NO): NO